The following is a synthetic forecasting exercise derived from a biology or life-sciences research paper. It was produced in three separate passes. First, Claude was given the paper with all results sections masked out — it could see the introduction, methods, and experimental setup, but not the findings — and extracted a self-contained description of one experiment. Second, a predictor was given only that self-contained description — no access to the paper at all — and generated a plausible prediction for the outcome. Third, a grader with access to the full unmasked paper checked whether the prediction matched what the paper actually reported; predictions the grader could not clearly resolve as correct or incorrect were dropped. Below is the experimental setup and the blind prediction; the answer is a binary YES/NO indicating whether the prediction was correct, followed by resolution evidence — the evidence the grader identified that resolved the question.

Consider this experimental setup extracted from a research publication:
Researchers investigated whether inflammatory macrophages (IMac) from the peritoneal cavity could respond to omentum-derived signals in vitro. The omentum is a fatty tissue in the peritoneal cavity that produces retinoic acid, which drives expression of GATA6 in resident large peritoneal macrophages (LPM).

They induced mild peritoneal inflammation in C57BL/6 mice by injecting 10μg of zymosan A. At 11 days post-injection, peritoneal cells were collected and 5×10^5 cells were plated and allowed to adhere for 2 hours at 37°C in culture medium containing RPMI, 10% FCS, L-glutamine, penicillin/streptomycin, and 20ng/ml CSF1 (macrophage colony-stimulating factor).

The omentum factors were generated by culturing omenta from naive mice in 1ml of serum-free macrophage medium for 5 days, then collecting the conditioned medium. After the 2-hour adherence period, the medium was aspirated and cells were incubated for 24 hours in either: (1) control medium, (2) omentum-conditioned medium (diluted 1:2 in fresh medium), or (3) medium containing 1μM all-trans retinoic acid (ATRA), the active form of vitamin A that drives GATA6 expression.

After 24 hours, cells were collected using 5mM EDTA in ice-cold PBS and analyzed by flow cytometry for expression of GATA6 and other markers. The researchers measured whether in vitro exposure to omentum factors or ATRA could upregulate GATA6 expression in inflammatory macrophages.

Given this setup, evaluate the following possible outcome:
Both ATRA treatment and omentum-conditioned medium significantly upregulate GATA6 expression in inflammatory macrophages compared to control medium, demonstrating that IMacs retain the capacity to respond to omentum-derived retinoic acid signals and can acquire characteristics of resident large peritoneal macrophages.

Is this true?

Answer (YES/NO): NO